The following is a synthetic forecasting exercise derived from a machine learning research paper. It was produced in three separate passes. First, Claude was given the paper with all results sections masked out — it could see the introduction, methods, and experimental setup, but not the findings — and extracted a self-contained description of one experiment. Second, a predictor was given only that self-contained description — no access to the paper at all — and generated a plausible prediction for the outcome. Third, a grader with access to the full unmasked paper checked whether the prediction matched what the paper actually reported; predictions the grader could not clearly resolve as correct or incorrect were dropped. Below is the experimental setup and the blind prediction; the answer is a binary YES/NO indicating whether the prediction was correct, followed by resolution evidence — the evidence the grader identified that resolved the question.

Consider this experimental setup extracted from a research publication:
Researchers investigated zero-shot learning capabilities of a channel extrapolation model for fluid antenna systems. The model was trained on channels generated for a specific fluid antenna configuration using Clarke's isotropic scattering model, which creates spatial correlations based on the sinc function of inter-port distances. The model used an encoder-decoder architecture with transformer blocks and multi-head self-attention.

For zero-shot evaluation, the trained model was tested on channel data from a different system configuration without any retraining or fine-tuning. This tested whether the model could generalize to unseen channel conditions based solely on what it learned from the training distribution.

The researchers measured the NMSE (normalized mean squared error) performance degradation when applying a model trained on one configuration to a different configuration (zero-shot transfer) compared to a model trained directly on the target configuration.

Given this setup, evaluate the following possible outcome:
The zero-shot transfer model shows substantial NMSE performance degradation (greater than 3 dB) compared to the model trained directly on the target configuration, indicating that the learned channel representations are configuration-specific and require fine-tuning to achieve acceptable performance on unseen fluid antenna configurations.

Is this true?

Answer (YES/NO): NO